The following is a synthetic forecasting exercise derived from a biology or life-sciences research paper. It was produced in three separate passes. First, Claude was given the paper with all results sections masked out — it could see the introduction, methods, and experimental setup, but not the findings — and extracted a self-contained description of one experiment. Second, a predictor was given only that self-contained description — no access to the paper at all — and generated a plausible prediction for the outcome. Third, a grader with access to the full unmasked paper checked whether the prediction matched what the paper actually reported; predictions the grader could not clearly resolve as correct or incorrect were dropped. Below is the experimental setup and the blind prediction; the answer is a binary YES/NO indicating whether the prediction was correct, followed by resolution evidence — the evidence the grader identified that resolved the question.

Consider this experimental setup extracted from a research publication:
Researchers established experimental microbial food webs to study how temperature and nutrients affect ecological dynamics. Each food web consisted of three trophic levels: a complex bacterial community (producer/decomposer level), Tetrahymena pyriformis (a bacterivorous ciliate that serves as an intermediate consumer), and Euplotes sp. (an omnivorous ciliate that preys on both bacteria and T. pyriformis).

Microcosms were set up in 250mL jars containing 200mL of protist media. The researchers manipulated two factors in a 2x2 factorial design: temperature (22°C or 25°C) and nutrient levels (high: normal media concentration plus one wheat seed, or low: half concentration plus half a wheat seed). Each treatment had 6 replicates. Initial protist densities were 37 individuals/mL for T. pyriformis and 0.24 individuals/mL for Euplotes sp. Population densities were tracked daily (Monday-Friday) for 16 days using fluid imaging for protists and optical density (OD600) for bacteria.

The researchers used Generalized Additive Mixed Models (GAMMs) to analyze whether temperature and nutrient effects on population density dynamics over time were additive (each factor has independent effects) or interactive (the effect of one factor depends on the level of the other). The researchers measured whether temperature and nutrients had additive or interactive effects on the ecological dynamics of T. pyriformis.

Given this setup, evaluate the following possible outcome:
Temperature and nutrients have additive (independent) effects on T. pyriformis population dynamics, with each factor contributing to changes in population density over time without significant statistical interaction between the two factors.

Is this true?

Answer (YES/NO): NO